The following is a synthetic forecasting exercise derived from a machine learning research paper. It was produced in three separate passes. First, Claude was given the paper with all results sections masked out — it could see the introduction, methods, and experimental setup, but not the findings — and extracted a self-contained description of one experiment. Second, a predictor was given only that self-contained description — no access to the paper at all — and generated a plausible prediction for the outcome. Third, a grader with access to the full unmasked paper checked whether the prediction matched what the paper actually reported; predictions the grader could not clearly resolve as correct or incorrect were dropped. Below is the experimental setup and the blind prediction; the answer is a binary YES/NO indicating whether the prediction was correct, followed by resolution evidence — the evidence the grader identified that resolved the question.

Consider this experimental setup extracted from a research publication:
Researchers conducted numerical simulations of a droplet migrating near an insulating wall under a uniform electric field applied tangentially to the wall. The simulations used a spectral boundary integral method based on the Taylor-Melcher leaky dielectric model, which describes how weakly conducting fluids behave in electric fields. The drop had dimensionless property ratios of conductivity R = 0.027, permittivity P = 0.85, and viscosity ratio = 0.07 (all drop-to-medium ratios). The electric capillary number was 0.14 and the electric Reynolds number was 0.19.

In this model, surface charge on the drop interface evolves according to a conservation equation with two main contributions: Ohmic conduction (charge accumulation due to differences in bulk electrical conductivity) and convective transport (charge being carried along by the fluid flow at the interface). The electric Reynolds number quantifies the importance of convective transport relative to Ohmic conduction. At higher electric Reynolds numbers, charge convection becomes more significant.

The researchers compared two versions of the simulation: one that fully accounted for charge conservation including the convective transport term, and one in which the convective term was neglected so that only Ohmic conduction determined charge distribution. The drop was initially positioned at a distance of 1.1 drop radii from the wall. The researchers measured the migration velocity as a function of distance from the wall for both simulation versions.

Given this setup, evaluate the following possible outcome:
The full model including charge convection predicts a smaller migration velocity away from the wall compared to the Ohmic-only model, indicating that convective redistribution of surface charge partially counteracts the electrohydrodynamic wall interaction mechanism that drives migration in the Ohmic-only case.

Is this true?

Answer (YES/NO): NO